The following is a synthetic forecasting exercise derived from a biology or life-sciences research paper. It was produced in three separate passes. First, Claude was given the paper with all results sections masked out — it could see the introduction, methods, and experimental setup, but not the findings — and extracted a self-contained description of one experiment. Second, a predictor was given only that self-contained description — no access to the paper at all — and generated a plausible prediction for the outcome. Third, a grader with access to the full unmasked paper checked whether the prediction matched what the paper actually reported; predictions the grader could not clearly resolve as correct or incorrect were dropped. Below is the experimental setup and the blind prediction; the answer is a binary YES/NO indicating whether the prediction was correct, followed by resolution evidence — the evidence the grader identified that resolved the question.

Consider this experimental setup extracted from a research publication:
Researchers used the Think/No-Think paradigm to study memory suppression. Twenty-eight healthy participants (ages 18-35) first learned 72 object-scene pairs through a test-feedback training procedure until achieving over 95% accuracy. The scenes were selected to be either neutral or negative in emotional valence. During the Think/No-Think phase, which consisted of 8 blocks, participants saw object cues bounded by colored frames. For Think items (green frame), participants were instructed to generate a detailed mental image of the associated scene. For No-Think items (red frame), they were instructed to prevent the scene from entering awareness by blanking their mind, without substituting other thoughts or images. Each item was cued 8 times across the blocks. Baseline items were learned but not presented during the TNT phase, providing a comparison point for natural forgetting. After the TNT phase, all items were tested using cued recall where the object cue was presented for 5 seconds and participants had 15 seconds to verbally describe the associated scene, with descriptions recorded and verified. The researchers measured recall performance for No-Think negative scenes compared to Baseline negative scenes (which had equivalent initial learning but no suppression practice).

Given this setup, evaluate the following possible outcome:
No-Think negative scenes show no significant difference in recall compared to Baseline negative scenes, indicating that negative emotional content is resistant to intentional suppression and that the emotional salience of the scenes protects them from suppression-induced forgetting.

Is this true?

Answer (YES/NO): NO